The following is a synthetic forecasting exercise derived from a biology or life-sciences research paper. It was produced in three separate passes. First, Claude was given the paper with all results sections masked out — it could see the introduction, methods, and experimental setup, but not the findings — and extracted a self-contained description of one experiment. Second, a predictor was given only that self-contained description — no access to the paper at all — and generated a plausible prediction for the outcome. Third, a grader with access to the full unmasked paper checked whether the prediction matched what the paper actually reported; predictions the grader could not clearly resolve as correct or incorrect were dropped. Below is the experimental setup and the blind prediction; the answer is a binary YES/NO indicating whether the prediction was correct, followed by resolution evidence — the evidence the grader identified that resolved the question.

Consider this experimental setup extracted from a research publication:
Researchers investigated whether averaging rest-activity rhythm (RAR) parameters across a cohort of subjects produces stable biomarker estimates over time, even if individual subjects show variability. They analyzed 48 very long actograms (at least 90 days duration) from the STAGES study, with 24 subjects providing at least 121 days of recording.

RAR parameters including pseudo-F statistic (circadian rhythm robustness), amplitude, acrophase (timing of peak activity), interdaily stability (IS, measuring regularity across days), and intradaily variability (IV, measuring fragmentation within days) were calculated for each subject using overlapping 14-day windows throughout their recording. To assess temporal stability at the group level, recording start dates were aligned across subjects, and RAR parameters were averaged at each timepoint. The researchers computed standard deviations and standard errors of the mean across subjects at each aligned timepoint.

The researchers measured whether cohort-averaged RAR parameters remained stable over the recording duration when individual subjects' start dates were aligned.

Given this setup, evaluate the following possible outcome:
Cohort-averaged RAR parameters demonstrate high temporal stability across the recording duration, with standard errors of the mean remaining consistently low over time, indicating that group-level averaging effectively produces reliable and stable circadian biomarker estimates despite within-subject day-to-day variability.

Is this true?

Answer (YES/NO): YES